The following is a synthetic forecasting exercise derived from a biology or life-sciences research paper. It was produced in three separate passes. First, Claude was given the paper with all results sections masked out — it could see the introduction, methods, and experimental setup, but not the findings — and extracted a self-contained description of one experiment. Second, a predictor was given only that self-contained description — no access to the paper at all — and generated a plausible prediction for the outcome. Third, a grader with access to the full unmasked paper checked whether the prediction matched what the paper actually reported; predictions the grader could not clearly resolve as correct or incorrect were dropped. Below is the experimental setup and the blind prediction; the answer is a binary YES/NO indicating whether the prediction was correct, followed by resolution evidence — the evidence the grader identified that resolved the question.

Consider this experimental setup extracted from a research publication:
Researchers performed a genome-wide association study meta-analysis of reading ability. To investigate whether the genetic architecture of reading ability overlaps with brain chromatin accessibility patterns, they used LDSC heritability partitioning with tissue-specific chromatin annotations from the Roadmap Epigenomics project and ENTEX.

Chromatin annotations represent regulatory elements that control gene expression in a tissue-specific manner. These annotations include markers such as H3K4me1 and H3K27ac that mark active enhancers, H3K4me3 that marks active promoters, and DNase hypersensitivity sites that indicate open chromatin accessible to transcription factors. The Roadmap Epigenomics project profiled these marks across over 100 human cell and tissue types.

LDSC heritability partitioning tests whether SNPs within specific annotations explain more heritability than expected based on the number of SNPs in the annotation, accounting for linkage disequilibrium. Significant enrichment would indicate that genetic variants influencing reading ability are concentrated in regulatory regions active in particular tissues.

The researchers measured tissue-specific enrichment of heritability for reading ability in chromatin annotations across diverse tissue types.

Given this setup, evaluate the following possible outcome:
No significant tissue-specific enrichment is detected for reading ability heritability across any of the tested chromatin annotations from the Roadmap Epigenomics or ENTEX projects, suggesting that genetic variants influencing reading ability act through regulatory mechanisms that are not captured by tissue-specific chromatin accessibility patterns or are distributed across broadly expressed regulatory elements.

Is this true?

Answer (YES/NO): NO